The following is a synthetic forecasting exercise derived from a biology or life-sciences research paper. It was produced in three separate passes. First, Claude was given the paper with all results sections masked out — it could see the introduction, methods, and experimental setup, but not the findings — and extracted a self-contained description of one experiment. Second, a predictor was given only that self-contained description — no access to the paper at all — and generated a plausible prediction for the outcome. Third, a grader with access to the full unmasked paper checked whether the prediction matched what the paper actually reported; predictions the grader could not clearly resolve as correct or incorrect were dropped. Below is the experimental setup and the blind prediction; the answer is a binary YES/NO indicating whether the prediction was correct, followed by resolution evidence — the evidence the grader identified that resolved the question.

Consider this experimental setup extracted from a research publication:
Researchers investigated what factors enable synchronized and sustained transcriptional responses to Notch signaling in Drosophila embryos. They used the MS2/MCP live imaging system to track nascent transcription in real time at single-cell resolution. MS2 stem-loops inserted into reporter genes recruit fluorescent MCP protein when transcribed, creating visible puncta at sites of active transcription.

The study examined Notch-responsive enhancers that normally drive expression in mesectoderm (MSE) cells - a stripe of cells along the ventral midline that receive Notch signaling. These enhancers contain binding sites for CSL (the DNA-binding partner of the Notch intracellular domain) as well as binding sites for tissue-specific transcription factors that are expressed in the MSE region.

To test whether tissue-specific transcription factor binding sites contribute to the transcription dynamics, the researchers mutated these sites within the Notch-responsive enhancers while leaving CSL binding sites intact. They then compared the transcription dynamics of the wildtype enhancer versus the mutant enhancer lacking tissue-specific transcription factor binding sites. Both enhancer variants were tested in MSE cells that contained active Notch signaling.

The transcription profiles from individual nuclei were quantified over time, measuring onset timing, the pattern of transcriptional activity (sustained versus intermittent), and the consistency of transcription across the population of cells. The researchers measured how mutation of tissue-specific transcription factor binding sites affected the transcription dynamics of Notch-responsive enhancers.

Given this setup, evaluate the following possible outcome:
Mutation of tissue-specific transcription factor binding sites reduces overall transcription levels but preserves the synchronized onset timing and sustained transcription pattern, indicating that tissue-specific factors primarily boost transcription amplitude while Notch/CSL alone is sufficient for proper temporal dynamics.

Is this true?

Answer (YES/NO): NO